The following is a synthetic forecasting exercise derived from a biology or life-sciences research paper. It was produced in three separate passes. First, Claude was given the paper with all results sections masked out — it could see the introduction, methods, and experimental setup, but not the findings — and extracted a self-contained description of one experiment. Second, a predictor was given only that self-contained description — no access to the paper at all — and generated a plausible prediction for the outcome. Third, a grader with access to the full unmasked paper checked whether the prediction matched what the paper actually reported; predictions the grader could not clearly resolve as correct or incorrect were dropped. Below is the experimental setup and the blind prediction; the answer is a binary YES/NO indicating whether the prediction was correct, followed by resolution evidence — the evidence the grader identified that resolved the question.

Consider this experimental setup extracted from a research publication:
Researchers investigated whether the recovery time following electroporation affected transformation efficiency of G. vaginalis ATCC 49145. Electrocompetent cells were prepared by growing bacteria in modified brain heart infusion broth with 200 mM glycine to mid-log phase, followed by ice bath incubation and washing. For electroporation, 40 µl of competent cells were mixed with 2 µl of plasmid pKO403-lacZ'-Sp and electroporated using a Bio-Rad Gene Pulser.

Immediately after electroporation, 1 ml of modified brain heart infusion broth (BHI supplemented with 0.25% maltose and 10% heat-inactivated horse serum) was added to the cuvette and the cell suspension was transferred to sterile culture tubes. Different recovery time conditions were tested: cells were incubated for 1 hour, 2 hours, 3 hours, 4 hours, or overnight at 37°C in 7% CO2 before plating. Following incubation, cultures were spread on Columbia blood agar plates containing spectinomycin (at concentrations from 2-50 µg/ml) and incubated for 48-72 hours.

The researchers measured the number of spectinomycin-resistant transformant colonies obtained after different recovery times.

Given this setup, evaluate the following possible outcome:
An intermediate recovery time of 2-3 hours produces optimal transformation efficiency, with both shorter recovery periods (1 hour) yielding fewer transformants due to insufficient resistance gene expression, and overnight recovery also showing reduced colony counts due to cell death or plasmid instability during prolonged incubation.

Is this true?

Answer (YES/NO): NO